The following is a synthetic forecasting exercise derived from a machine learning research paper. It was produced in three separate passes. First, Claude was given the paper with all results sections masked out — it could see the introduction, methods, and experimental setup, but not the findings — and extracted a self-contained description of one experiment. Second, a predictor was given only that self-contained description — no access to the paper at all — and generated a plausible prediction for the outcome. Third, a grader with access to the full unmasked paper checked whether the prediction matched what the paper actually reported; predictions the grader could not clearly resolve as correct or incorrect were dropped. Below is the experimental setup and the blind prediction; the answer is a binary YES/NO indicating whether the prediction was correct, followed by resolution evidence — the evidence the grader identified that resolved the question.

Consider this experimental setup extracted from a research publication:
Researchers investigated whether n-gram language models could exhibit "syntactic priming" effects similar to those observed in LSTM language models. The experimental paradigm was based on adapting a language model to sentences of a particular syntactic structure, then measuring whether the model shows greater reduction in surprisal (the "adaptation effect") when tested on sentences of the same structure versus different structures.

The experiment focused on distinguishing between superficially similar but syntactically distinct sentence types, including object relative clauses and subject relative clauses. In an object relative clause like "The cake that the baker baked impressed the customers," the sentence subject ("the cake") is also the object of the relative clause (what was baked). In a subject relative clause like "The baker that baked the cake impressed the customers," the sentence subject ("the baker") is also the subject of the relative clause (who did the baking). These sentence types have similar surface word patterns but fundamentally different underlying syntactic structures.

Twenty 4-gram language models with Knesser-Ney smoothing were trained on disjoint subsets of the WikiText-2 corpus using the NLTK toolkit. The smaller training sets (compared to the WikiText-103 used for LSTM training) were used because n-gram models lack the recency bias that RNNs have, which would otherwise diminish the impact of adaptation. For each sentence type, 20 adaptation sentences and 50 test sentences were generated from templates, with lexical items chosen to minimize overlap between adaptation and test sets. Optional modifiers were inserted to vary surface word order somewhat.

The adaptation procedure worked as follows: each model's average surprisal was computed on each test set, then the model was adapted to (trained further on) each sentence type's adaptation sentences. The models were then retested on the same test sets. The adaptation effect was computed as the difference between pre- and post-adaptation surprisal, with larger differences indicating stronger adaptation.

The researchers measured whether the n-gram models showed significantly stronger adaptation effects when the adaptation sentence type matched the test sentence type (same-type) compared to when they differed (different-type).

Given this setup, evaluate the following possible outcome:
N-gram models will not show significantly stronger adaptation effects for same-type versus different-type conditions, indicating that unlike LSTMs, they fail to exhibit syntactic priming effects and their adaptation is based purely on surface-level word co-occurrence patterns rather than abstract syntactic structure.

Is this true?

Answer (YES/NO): NO